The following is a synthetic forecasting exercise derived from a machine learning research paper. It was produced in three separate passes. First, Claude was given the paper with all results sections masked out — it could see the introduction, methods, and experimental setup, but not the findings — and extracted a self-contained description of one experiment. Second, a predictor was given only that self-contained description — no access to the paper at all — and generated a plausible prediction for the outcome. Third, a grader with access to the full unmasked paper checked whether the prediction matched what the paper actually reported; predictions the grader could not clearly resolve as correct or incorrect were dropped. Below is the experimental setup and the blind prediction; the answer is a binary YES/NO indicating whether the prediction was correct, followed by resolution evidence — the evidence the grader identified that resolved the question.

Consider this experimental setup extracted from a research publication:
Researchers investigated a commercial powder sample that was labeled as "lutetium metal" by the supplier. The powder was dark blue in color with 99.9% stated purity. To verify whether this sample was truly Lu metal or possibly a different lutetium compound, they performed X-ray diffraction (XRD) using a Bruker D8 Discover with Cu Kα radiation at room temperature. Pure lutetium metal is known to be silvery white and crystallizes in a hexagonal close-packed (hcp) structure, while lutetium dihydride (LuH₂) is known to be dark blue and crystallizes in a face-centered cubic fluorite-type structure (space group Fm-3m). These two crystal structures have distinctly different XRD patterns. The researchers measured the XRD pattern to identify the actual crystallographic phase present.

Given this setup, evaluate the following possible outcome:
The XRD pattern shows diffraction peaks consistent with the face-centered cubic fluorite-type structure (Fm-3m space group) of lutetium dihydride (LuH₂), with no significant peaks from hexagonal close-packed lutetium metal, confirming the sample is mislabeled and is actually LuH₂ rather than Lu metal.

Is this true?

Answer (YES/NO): NO